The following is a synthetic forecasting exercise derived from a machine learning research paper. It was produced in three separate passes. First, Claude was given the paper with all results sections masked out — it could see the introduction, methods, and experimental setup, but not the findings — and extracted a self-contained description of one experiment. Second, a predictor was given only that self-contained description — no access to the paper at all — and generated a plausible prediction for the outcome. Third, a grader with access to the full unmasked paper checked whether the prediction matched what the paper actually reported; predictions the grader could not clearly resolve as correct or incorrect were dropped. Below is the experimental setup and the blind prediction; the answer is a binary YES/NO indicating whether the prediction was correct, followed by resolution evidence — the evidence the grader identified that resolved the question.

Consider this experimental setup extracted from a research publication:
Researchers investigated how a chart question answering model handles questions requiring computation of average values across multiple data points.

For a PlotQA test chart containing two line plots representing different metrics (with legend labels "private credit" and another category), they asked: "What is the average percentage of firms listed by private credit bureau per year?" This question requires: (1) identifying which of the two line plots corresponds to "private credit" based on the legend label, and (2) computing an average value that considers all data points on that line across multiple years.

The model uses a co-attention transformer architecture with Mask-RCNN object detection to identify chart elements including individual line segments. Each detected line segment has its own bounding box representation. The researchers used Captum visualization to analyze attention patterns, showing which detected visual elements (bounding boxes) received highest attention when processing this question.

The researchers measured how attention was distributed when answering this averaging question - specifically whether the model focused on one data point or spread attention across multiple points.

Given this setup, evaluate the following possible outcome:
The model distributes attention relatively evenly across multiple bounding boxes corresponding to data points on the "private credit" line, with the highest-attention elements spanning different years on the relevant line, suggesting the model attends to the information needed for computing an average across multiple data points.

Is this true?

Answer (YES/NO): YES